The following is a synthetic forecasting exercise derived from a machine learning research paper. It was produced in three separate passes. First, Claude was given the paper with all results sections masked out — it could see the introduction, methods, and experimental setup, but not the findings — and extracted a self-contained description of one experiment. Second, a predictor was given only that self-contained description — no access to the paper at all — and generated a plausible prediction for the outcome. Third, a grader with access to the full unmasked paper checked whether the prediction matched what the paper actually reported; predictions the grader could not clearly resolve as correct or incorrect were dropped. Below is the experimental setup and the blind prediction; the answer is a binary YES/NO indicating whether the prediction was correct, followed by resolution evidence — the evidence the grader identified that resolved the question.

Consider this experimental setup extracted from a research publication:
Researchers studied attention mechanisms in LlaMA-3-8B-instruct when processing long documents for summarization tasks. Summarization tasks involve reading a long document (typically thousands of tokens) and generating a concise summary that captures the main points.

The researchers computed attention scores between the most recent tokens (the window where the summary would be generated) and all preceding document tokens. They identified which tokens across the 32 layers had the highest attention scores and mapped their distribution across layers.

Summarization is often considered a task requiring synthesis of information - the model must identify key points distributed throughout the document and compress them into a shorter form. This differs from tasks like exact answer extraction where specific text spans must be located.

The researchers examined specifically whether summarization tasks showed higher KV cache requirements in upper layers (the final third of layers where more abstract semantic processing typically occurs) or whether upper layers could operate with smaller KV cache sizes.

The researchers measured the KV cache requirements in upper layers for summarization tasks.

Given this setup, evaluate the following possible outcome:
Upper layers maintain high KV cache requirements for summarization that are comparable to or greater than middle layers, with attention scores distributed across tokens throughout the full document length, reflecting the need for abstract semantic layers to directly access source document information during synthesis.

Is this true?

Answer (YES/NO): NO